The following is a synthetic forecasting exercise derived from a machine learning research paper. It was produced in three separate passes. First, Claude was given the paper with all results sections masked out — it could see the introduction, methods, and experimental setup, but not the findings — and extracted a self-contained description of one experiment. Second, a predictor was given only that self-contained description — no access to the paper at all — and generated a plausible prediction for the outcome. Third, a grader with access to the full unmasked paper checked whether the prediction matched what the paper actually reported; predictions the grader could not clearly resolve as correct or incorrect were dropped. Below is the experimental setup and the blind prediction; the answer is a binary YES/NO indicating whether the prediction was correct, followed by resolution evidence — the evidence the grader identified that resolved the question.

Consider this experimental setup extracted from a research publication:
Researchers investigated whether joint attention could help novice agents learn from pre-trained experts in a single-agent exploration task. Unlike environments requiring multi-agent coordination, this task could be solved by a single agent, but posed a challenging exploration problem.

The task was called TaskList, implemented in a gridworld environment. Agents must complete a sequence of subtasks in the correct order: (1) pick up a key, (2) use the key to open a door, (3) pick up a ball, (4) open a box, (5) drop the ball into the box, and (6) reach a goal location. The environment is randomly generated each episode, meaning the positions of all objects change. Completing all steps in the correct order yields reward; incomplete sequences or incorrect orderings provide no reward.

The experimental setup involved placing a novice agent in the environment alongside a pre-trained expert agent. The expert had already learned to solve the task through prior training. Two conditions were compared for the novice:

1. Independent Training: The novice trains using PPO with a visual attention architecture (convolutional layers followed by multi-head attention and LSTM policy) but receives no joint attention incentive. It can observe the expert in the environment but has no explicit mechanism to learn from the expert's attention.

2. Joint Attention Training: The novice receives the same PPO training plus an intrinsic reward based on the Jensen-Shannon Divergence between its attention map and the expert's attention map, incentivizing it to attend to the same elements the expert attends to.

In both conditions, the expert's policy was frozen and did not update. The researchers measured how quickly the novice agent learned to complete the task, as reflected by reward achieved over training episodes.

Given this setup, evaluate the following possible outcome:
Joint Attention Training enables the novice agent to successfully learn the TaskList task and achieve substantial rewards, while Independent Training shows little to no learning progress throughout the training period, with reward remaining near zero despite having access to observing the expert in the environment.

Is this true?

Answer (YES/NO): NO